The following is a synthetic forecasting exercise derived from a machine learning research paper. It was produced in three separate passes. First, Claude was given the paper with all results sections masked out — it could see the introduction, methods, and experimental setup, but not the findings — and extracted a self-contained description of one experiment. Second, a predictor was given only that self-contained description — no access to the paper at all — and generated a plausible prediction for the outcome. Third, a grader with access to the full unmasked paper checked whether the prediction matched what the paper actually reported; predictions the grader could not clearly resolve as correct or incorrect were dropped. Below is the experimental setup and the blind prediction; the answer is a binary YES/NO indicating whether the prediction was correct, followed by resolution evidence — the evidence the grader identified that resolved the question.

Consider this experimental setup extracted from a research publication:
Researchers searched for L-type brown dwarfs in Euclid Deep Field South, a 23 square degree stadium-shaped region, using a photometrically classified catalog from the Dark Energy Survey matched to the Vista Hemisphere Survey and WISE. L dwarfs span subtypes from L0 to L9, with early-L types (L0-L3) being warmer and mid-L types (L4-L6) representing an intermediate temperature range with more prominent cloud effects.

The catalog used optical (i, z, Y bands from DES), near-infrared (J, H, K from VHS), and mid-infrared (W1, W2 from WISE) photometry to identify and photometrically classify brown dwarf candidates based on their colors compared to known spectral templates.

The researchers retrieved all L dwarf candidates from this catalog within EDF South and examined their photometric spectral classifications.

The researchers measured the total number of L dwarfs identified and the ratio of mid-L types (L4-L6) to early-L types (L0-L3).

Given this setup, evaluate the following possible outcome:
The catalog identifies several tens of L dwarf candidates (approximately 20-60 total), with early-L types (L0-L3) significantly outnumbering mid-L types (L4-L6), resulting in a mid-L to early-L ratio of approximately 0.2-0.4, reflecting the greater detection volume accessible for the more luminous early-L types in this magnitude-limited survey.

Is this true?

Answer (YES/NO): NO